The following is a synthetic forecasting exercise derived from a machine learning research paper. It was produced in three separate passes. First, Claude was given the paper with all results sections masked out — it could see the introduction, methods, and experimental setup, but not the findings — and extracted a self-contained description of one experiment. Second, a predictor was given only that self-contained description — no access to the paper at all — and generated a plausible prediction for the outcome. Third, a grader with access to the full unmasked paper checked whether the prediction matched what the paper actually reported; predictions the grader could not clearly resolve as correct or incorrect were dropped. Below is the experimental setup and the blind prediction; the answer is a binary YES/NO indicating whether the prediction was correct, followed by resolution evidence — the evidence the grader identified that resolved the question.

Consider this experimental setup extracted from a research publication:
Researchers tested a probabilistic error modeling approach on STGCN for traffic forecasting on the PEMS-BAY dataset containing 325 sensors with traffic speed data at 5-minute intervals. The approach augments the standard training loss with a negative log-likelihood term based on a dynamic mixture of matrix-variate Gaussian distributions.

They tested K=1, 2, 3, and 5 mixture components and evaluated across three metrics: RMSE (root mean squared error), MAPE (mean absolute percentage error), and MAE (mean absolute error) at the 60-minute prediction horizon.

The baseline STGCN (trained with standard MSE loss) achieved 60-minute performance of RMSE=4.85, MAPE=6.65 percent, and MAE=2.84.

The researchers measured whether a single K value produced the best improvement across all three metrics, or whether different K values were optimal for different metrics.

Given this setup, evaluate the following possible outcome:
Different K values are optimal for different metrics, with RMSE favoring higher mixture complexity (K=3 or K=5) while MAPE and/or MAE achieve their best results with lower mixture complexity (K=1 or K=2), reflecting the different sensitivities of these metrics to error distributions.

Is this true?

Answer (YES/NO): NO